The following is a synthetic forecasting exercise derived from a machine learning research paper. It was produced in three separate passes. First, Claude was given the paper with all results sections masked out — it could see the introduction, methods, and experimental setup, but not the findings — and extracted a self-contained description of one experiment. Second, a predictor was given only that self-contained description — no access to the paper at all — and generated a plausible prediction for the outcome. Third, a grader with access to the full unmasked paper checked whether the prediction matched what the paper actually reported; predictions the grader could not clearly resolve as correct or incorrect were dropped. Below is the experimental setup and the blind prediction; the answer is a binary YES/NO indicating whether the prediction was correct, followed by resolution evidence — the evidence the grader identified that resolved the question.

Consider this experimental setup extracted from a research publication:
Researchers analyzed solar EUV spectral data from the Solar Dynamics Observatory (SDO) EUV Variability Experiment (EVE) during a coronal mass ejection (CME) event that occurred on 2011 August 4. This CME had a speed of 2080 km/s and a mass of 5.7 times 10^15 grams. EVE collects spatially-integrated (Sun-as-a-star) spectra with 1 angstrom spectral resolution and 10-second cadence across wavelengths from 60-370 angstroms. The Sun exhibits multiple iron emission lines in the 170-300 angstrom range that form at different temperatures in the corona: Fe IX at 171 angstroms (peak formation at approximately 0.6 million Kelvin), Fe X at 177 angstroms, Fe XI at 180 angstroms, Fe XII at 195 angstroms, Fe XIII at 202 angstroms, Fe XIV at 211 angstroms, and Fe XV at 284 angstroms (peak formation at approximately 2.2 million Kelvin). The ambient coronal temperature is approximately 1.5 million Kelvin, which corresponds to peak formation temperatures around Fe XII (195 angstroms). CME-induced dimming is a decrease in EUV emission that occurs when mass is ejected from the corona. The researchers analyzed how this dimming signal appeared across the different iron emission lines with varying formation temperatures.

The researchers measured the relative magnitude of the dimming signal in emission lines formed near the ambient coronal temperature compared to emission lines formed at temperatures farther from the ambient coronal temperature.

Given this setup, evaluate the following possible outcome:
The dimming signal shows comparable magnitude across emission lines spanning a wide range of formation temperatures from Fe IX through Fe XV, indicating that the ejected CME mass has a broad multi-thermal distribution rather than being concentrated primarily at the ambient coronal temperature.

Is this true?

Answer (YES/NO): NO